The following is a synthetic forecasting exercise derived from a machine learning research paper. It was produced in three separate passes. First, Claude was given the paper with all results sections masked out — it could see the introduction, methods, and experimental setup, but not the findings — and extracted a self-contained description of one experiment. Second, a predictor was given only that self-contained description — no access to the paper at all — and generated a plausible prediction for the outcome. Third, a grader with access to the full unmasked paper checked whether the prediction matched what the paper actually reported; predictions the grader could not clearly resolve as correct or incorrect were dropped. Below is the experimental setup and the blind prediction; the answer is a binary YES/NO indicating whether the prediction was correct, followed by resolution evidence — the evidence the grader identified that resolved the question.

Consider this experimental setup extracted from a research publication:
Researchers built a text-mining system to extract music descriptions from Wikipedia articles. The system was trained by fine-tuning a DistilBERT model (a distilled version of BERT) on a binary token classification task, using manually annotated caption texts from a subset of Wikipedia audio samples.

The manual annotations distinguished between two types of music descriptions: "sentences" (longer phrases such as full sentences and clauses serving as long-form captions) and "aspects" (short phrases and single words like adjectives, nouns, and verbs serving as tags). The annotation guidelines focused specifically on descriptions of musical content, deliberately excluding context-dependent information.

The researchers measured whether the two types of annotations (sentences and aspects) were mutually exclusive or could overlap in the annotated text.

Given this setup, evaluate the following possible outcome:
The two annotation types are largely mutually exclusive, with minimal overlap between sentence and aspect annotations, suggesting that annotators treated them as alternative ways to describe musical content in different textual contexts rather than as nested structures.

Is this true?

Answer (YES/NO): NO